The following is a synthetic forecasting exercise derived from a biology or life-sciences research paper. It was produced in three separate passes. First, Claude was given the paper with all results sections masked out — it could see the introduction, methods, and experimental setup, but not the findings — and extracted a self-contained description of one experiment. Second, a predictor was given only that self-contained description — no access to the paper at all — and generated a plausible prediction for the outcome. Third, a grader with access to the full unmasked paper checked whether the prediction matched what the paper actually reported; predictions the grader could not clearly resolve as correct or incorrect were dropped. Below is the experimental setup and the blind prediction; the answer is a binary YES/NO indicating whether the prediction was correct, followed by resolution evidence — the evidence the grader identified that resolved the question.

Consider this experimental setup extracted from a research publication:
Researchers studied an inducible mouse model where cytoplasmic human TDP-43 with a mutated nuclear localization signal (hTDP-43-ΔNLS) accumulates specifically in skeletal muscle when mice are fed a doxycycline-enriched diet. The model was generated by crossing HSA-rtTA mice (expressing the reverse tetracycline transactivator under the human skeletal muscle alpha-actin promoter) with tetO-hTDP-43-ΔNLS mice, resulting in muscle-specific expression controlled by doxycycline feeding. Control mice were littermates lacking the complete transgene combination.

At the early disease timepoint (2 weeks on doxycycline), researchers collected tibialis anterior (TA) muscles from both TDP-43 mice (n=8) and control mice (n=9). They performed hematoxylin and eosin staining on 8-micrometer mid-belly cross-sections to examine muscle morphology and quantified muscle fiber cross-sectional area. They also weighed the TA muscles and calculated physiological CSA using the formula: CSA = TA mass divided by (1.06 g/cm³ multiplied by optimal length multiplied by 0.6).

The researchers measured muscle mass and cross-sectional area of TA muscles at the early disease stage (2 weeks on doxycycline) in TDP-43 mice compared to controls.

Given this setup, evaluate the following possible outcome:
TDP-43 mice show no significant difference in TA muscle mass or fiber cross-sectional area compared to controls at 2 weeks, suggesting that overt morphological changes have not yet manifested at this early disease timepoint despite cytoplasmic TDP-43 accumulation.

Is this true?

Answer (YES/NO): YES